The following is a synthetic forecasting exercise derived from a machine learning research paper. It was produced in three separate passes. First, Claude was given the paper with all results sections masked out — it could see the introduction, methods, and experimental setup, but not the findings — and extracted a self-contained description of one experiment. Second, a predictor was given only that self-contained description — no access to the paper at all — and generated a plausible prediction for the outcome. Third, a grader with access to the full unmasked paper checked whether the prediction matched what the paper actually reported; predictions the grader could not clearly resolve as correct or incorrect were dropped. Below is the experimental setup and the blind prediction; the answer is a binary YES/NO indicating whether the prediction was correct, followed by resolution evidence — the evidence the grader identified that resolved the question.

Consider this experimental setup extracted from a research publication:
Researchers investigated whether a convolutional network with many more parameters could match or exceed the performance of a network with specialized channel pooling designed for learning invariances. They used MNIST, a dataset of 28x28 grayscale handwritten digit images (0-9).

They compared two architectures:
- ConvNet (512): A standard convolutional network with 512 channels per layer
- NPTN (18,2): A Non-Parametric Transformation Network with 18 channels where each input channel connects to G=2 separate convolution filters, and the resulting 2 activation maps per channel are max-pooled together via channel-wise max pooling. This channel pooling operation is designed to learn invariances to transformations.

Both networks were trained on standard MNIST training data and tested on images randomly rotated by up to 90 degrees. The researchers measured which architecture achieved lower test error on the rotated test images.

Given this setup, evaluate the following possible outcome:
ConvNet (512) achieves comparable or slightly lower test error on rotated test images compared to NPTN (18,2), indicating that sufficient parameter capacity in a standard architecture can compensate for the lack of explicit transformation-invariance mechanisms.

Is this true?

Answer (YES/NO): YES